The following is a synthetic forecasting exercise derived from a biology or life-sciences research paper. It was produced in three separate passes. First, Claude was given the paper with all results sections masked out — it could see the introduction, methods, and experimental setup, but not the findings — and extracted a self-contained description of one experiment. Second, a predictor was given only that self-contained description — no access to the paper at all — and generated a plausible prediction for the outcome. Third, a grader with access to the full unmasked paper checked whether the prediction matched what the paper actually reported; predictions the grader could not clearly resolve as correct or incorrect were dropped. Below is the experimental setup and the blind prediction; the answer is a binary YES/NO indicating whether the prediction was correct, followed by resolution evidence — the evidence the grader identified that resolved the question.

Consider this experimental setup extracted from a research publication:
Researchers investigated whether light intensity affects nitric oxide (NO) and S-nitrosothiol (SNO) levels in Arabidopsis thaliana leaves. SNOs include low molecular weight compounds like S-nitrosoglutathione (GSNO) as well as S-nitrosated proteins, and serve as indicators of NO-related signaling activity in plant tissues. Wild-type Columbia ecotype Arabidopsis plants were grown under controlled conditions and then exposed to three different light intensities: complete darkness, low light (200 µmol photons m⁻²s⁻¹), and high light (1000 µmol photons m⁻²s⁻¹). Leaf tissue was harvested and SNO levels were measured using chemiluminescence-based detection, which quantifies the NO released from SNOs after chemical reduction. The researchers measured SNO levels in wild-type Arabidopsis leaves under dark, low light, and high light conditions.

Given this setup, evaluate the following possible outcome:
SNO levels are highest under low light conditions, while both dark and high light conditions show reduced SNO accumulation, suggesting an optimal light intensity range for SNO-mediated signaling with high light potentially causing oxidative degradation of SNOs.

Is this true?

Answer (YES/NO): NO